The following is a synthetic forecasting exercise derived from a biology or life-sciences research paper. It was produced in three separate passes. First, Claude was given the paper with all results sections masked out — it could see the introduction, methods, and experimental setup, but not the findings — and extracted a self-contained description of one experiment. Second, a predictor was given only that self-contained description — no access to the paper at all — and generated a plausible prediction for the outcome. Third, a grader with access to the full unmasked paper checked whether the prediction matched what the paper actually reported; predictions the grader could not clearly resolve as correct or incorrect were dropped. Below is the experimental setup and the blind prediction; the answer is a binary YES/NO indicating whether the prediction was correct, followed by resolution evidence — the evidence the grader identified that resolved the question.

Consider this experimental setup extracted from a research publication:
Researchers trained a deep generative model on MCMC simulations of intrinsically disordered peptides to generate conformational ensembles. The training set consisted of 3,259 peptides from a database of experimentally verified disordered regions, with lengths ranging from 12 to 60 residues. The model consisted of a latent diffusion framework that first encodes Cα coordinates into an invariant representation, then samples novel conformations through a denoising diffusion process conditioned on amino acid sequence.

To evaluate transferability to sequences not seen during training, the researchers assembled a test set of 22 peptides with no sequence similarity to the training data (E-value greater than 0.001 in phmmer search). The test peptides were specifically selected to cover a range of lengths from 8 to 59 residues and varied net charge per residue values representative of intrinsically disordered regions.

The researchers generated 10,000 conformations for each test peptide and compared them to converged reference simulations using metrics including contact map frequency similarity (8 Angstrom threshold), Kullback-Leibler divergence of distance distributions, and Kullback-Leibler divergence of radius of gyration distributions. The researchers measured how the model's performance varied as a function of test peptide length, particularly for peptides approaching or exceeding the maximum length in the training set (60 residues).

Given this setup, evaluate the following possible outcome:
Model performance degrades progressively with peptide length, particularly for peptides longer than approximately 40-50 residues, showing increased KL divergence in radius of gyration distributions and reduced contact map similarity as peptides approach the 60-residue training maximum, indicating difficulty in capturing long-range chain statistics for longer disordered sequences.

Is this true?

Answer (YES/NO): NO